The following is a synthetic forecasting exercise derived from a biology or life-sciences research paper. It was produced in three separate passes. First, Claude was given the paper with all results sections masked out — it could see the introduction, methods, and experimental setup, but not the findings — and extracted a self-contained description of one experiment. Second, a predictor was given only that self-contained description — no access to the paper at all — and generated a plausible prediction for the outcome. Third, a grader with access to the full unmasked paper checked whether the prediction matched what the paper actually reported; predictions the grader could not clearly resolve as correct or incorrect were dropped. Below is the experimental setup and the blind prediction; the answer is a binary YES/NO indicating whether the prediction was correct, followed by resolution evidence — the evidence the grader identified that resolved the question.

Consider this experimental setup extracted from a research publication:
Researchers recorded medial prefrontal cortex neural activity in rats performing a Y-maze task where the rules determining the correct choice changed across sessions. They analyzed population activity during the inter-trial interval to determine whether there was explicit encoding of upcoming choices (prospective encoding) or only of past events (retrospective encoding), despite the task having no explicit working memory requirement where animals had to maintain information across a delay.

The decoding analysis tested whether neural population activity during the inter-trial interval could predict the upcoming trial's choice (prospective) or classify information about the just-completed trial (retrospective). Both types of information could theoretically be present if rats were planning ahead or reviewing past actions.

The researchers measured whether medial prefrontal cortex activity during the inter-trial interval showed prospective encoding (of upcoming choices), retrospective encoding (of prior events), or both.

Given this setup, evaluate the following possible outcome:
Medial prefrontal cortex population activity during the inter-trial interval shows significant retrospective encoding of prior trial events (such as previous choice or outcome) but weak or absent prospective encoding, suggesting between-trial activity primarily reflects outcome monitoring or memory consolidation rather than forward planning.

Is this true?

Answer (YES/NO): YES